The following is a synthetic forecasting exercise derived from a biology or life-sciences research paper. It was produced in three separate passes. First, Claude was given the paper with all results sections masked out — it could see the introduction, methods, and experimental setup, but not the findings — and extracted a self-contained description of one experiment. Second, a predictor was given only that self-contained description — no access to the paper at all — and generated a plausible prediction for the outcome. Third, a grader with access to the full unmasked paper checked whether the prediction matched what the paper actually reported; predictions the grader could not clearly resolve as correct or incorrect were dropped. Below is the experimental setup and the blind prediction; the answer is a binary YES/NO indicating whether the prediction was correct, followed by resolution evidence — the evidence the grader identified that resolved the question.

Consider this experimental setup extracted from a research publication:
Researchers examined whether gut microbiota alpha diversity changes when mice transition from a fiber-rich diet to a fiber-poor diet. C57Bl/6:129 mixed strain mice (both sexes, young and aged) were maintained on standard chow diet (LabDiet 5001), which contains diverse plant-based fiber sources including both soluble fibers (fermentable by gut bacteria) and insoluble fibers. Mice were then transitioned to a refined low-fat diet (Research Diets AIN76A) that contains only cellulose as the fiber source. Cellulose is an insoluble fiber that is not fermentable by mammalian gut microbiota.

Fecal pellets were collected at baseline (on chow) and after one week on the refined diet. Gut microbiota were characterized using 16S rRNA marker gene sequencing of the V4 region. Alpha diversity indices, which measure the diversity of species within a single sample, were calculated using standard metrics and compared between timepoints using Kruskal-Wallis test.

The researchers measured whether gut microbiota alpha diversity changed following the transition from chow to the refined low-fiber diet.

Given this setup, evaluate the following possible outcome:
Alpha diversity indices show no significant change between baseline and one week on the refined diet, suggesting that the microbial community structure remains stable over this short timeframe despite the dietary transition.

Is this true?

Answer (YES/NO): NO